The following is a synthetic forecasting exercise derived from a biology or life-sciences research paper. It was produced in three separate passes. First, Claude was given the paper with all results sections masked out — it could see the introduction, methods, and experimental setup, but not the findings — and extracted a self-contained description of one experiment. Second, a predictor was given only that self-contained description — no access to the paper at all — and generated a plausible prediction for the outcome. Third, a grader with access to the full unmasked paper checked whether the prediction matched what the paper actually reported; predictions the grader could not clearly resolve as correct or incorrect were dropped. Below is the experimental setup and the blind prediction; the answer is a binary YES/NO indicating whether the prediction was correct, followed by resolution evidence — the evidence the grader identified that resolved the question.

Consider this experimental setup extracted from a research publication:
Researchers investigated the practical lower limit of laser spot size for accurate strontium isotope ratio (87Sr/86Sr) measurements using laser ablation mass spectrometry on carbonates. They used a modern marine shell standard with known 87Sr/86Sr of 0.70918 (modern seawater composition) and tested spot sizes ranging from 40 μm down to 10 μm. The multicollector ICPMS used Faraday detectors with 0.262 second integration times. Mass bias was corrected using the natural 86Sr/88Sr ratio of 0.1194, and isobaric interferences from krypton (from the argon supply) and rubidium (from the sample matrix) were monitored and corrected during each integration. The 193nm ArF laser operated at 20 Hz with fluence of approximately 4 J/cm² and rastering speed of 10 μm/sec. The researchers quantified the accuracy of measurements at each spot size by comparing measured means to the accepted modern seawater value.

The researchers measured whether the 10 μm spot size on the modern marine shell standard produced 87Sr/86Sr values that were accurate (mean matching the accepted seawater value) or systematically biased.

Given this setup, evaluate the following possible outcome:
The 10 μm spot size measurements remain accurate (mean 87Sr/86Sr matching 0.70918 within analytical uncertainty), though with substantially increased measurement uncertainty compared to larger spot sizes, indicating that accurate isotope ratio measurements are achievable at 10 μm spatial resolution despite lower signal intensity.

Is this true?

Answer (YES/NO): NO